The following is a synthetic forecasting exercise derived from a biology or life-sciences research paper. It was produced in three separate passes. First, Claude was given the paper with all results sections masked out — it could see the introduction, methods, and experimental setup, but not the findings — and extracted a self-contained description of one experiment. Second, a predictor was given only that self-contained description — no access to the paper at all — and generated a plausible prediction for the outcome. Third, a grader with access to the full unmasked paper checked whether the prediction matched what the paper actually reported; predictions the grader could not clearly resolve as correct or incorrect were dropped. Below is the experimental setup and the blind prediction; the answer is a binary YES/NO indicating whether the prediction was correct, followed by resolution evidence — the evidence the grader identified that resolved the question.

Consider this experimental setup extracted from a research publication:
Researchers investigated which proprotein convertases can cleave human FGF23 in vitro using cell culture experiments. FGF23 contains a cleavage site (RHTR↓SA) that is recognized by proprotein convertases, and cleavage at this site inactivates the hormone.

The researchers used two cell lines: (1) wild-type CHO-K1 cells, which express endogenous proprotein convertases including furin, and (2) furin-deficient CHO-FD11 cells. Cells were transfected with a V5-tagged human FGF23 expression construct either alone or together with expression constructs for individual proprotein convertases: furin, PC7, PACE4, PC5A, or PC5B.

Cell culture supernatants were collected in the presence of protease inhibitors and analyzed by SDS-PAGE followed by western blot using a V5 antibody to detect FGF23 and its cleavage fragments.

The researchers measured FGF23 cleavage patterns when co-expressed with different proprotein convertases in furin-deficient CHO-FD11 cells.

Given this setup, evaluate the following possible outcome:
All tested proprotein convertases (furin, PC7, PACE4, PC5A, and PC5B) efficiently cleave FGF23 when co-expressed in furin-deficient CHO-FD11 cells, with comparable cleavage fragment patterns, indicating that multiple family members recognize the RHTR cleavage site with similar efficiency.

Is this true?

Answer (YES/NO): NO